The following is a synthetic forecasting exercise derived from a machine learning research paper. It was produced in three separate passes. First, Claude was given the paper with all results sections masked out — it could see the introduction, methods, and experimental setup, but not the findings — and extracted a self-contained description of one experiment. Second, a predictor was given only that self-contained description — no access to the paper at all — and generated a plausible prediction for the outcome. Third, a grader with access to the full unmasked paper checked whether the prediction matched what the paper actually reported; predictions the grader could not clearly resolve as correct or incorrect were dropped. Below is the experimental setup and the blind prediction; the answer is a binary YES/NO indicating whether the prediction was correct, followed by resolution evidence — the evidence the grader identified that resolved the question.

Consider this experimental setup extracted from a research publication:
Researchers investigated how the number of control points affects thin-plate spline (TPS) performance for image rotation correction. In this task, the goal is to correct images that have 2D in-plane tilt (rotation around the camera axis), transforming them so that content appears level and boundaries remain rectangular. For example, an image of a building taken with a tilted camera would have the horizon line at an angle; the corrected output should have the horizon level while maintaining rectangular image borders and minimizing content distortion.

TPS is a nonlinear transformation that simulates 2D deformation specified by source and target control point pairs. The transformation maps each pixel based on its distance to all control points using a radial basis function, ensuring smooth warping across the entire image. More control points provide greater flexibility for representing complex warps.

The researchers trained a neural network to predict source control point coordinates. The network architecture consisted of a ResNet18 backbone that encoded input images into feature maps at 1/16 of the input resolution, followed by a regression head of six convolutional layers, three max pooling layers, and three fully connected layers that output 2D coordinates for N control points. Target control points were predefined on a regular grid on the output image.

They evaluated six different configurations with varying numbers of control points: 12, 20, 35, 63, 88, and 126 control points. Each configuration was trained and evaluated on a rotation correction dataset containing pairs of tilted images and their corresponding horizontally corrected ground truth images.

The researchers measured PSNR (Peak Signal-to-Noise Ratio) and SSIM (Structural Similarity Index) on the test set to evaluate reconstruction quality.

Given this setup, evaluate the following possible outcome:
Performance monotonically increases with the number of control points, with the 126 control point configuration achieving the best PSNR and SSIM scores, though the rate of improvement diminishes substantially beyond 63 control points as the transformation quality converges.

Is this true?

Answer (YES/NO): NO